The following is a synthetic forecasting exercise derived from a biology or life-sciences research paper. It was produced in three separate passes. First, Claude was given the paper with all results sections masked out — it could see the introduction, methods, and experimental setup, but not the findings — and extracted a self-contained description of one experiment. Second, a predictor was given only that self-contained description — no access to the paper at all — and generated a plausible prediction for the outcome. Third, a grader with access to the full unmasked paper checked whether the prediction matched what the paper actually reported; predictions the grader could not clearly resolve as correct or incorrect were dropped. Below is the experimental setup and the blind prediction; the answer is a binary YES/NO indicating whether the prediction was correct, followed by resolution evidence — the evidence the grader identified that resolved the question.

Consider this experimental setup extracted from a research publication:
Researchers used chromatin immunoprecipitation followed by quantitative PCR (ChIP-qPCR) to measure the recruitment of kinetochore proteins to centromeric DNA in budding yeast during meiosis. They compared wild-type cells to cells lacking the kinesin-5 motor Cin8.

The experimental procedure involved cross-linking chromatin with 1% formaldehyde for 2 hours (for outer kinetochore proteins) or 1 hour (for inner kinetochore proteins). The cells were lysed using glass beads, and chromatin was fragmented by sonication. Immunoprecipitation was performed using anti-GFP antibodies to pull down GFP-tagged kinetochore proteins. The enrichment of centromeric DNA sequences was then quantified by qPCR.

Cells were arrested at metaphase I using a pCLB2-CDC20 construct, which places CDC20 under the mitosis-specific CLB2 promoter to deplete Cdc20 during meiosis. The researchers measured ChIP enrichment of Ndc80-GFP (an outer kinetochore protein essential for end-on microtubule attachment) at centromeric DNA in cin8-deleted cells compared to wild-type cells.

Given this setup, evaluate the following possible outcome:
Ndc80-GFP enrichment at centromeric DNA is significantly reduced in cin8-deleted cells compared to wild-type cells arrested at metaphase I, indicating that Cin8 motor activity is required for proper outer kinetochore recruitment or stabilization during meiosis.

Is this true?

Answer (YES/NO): YES